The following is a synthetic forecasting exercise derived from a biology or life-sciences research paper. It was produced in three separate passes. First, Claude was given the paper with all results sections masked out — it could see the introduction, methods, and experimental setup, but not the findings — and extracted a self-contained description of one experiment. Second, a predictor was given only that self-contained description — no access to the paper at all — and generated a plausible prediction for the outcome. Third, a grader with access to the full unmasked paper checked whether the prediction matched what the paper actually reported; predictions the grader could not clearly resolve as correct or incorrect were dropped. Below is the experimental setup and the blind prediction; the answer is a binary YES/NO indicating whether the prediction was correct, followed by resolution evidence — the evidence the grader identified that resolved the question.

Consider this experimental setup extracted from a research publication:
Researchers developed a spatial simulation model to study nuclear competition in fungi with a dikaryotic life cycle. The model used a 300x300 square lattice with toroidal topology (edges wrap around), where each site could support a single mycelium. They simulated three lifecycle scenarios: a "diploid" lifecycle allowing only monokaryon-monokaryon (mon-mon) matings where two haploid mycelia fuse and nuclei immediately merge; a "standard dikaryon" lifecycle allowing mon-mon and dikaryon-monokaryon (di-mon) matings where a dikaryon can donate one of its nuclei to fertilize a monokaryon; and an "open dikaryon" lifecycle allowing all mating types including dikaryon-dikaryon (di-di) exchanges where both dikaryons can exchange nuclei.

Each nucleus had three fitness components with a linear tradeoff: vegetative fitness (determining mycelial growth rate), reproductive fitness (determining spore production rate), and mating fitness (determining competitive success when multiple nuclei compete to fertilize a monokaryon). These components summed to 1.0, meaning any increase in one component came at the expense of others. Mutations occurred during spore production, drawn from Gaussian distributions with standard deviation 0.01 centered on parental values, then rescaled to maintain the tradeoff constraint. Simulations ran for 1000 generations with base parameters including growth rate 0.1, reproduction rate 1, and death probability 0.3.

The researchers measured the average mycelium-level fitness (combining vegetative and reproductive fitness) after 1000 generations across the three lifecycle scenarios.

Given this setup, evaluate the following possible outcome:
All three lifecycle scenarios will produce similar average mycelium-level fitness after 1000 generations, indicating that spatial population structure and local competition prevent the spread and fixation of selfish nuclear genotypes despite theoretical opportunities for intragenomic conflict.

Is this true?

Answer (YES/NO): NO